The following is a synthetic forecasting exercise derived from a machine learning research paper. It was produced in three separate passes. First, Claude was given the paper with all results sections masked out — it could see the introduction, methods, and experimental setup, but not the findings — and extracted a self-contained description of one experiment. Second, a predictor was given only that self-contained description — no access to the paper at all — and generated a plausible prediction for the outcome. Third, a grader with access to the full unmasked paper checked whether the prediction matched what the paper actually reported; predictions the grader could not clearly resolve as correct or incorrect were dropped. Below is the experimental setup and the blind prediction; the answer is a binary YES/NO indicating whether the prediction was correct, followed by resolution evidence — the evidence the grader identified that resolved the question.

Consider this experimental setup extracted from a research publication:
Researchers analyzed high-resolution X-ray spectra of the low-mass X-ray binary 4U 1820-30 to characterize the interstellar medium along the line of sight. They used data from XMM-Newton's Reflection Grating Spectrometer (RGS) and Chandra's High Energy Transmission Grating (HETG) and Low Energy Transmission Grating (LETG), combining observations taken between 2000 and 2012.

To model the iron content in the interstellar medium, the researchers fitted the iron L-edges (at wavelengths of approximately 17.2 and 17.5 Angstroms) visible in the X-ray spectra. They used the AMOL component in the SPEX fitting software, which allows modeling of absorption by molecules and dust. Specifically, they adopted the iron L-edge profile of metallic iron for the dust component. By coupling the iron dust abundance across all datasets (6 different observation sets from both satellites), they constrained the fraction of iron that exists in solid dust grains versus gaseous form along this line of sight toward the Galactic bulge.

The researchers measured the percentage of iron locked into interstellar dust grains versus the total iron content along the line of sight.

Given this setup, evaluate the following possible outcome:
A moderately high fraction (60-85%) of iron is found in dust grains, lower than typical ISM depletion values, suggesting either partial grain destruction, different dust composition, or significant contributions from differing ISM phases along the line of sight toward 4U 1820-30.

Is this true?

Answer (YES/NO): NO